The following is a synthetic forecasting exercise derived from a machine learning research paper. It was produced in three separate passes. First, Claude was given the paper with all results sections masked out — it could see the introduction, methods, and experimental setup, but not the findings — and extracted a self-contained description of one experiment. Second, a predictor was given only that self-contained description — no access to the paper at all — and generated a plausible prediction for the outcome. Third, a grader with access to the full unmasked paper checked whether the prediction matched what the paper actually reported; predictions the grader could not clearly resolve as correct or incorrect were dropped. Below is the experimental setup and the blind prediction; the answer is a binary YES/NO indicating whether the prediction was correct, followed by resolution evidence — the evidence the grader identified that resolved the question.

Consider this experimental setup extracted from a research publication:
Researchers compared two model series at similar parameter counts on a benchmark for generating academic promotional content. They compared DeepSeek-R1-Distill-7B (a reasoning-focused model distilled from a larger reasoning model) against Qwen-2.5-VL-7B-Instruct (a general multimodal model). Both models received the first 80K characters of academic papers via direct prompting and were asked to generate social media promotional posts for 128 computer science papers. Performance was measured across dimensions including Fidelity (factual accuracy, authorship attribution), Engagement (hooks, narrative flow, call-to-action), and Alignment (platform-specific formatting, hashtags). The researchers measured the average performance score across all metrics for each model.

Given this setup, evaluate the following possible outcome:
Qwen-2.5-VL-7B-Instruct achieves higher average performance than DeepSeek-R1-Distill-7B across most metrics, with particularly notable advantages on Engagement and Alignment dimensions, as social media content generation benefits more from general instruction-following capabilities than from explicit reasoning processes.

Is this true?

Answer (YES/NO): NO